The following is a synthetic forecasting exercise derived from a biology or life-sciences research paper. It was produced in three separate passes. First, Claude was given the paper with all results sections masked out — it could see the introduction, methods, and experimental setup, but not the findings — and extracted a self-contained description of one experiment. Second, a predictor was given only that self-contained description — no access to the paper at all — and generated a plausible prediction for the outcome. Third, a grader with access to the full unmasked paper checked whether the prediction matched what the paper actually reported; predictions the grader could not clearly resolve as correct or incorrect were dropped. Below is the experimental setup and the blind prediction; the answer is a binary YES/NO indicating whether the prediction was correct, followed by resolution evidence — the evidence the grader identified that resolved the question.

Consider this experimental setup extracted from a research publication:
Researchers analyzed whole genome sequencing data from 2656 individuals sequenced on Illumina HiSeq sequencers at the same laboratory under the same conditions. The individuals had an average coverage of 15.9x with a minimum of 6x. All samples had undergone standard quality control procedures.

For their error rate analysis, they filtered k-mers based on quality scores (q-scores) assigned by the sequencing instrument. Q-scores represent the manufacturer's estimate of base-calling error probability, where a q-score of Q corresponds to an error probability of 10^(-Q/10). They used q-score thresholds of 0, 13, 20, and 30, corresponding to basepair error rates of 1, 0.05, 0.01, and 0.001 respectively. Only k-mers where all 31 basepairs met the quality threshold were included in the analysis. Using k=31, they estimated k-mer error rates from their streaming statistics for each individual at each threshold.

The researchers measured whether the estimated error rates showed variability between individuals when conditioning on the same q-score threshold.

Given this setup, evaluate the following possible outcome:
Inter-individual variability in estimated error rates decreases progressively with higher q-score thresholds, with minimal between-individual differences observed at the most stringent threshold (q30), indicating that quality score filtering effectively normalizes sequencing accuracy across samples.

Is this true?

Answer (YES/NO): NO